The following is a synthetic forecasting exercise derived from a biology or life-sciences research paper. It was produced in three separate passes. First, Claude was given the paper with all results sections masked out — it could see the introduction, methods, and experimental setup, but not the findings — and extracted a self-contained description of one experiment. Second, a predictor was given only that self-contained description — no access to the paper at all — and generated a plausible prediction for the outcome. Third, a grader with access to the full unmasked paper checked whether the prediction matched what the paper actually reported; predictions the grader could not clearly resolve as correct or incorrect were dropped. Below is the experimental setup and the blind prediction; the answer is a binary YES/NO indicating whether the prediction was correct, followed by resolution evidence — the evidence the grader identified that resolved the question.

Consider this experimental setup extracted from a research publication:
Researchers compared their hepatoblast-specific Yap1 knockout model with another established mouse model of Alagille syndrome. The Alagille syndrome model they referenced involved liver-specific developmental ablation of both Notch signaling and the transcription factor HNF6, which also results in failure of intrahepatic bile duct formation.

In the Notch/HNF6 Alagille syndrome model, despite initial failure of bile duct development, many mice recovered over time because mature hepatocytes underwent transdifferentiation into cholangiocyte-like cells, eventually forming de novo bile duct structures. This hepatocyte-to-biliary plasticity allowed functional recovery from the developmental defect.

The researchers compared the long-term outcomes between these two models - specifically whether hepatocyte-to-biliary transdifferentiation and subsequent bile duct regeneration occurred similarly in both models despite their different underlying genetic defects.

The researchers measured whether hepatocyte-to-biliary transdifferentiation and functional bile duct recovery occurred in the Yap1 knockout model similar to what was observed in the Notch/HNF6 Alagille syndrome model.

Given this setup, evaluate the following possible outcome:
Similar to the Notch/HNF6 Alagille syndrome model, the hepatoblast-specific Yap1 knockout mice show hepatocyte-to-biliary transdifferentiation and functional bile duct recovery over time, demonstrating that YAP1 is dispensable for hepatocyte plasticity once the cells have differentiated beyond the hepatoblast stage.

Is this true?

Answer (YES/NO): NO